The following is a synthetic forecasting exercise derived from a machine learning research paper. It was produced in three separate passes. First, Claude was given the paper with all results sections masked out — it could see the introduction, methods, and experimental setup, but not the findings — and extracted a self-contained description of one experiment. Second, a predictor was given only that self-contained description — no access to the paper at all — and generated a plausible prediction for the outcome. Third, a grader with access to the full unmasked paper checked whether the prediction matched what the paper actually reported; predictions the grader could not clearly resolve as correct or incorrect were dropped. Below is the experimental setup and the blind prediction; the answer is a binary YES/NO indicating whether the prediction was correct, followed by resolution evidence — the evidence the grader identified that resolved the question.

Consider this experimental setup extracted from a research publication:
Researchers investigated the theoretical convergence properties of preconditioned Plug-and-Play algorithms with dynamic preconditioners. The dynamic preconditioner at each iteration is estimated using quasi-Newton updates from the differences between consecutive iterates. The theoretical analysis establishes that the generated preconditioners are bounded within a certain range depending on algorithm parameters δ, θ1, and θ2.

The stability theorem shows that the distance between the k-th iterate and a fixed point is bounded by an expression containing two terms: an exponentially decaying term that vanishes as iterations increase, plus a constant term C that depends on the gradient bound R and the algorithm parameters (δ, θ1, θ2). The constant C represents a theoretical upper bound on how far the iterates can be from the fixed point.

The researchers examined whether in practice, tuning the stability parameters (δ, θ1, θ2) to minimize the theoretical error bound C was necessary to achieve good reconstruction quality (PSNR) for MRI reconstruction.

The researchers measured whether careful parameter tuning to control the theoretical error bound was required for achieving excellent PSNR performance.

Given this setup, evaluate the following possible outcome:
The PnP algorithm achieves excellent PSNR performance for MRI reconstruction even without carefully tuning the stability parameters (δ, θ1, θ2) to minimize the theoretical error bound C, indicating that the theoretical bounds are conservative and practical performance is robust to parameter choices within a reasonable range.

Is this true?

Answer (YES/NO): YES